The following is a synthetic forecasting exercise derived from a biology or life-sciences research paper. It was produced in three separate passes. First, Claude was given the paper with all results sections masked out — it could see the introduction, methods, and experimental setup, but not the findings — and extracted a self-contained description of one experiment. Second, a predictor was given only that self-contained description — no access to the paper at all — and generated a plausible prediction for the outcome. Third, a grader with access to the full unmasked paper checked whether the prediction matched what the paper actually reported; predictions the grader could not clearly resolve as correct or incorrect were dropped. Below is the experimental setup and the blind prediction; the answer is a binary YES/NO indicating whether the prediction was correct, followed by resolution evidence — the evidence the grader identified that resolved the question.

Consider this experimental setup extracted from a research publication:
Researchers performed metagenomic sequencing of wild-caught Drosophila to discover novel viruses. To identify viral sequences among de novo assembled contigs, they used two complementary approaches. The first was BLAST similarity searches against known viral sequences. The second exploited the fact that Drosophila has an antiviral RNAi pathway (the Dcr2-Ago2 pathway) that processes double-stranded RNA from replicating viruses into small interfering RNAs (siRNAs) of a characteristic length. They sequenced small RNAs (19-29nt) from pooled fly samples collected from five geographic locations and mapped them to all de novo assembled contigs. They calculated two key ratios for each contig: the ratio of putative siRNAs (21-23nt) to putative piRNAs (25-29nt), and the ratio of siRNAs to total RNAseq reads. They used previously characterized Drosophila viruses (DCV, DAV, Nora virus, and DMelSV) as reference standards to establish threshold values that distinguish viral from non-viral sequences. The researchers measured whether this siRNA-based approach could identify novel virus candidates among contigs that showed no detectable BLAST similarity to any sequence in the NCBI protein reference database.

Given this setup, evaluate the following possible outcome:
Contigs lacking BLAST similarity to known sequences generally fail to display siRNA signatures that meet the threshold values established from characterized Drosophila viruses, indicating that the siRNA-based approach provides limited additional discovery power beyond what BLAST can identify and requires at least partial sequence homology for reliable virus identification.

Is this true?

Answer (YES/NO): NO